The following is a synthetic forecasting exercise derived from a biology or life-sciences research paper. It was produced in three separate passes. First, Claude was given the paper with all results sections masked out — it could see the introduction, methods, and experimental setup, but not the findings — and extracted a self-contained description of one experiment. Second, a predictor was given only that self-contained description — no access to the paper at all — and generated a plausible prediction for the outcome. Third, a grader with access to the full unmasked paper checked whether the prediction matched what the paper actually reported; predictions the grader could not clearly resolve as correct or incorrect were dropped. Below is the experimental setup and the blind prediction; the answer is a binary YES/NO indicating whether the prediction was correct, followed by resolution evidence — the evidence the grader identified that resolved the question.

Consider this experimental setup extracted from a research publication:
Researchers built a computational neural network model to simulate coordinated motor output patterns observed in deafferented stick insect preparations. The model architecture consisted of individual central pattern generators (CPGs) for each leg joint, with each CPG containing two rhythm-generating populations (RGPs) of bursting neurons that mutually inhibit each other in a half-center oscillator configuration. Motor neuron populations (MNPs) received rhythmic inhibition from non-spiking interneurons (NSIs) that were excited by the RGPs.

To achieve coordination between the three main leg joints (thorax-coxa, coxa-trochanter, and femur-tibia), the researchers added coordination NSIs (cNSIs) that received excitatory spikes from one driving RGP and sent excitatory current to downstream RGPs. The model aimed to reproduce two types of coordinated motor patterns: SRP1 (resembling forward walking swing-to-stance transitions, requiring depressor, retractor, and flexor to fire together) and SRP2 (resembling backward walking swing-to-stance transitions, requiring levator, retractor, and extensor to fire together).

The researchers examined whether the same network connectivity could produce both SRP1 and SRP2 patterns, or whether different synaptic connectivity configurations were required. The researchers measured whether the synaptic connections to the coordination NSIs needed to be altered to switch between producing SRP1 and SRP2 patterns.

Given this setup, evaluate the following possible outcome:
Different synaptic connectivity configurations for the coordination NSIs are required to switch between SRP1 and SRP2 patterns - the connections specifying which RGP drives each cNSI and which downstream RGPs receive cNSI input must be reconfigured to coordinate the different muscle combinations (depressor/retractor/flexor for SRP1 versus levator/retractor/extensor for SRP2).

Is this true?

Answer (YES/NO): YES